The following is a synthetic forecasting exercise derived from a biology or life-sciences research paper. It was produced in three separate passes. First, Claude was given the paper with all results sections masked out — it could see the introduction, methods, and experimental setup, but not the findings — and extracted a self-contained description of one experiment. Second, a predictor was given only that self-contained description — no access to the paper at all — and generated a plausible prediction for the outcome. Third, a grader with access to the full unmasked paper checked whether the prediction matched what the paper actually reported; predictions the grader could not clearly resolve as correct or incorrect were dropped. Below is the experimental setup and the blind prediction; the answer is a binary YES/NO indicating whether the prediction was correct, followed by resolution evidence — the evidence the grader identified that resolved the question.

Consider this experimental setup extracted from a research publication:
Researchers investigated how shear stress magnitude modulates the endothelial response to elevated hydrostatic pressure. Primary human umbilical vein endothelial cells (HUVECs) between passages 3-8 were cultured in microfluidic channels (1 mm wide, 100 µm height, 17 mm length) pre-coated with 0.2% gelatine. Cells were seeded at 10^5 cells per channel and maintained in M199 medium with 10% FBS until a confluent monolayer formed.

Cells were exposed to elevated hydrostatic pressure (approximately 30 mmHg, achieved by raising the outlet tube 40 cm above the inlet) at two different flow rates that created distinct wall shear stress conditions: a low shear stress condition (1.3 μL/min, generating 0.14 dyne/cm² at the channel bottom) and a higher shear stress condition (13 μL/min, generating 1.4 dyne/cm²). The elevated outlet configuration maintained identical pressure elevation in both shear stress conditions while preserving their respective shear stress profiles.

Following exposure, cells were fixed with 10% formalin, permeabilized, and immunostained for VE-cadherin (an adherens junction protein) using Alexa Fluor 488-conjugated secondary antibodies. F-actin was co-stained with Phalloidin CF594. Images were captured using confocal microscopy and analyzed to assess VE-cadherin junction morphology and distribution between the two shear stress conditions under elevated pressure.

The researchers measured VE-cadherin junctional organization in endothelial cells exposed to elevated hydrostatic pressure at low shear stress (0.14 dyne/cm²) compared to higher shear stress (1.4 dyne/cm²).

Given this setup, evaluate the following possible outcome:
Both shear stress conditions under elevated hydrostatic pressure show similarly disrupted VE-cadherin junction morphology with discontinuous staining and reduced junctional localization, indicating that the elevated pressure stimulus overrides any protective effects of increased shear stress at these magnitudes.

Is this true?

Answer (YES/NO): NO